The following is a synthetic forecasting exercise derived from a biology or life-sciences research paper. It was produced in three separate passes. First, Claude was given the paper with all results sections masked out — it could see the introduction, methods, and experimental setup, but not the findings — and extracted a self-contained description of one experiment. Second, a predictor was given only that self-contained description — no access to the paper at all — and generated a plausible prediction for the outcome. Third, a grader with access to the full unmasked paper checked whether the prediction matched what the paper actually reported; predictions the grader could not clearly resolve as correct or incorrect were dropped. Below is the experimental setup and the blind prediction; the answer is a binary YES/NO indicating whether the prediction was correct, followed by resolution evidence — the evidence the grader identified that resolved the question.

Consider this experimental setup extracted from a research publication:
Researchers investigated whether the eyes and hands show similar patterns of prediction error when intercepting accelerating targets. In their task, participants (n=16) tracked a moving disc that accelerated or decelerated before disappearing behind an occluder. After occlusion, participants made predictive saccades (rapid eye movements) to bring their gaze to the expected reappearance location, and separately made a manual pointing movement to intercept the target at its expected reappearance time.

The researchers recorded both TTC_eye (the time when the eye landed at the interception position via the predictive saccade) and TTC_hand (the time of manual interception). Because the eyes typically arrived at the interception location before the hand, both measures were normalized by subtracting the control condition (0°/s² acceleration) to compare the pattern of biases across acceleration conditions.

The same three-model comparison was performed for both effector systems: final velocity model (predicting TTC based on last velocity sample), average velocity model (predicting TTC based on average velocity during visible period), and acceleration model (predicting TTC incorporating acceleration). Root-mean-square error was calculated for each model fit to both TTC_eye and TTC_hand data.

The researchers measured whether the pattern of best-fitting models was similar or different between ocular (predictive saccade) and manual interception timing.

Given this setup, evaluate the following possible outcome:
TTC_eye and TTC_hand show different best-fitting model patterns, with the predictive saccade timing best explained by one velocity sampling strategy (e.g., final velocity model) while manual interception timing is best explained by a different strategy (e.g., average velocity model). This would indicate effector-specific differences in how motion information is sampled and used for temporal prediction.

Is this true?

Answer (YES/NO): NO